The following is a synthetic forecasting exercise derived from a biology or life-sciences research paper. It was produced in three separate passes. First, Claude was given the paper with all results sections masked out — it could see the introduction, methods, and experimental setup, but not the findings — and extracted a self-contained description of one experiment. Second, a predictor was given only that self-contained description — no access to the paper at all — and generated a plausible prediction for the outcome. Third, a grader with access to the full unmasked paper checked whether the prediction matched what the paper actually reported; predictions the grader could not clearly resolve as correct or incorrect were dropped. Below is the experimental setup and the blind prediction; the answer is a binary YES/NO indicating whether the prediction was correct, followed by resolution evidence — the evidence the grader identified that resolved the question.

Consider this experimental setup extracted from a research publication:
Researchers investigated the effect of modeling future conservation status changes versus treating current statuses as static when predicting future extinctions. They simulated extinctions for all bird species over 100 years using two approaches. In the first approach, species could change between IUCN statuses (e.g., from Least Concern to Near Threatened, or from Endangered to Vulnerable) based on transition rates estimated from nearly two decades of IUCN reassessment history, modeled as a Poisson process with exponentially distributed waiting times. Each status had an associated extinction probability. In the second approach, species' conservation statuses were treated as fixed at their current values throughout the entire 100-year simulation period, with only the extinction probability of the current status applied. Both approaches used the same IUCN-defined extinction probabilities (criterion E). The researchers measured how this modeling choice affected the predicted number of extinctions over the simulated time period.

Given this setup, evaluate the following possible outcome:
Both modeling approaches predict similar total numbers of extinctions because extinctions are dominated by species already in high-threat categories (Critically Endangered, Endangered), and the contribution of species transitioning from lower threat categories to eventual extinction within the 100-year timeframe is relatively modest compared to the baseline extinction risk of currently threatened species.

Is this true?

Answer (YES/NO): NO